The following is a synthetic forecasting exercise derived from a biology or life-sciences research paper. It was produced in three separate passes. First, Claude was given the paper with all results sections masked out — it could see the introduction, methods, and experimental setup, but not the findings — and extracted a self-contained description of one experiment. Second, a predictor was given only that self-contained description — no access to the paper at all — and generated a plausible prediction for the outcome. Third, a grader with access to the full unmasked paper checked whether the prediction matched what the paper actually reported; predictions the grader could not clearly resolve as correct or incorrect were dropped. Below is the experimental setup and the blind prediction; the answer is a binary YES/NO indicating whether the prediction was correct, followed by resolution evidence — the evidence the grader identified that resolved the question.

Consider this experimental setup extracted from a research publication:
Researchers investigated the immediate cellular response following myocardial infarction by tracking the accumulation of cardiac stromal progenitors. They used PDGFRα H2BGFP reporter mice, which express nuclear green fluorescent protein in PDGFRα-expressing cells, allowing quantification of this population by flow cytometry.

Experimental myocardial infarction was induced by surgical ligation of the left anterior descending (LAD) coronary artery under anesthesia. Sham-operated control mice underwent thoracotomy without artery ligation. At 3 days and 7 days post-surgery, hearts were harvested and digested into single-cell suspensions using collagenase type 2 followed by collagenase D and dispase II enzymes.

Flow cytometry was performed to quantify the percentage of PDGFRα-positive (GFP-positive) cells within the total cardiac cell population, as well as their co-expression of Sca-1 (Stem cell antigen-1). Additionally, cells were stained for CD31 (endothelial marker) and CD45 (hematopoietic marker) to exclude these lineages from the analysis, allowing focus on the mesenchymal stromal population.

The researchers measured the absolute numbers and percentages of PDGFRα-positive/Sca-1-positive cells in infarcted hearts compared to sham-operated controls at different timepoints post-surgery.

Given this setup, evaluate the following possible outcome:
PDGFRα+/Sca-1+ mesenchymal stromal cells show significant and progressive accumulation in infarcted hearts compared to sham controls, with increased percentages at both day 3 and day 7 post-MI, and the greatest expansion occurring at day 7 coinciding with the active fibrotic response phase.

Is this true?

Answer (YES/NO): NO